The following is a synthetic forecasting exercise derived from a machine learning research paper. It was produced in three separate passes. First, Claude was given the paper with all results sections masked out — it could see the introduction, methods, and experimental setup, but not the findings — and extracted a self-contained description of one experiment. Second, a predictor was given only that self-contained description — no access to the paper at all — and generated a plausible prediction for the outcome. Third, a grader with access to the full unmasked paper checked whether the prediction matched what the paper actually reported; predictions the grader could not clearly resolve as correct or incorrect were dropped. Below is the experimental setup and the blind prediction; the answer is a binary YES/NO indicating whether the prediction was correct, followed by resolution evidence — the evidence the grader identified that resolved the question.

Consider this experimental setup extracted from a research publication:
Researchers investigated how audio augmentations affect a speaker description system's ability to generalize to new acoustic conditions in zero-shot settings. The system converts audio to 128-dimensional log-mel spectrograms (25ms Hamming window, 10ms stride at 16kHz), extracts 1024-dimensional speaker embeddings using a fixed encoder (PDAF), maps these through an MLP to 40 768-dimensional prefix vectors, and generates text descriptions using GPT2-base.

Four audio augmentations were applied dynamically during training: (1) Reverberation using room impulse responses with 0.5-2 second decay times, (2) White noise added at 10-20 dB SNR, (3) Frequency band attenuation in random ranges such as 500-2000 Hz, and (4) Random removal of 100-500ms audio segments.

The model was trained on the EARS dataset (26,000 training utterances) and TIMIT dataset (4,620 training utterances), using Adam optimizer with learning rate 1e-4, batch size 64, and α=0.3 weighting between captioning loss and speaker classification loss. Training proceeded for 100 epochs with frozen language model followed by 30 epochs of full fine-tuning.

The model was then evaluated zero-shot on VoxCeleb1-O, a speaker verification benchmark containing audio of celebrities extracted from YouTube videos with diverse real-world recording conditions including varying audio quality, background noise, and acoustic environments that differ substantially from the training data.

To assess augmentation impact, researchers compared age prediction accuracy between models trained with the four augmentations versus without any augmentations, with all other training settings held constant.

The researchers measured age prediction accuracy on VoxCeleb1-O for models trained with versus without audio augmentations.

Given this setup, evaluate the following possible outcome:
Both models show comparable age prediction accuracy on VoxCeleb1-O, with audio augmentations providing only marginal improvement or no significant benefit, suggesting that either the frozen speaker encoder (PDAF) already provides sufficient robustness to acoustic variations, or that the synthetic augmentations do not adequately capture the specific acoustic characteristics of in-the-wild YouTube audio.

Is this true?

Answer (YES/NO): NO